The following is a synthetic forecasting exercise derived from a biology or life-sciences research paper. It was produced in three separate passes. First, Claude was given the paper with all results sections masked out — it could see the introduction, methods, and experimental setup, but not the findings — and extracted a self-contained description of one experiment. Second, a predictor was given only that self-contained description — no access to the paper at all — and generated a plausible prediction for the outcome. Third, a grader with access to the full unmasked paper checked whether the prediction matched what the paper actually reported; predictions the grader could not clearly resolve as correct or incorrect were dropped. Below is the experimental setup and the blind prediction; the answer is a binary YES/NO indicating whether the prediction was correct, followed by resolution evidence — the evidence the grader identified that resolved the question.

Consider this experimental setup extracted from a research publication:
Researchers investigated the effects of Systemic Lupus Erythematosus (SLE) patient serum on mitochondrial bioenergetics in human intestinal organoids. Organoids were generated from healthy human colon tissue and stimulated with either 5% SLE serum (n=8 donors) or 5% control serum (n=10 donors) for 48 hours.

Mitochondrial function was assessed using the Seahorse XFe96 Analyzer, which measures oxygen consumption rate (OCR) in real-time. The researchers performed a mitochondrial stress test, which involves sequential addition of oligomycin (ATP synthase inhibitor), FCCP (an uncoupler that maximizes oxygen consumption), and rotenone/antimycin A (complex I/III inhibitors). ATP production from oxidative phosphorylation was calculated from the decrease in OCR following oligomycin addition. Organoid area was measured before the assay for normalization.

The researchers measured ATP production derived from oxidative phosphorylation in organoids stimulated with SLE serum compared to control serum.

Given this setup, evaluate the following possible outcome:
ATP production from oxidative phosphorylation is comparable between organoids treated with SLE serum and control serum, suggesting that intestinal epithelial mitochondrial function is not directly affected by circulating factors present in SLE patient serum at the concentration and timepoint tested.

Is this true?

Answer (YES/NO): NO